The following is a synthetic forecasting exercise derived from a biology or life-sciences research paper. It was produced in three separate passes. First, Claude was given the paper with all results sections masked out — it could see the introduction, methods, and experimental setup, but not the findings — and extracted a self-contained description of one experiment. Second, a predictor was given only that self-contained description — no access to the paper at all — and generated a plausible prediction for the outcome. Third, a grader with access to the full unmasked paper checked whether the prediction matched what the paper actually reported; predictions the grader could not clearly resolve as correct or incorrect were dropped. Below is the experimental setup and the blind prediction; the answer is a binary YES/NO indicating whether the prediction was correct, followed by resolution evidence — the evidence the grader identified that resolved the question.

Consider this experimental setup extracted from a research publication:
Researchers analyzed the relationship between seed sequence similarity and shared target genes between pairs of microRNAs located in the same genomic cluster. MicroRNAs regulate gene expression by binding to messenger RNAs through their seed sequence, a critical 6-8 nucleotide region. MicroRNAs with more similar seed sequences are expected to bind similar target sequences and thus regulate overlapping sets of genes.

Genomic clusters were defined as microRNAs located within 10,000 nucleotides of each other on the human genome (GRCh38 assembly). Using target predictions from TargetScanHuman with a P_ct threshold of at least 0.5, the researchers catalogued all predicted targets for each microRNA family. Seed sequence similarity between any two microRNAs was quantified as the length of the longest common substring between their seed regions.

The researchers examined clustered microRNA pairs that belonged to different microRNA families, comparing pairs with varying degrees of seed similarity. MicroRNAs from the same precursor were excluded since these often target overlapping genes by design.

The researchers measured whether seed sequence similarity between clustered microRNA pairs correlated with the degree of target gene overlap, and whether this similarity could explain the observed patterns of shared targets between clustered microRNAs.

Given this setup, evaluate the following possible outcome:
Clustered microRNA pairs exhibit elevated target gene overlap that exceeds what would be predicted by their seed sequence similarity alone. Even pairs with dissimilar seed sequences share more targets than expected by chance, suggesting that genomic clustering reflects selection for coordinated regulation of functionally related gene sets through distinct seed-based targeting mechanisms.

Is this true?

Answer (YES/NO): NO